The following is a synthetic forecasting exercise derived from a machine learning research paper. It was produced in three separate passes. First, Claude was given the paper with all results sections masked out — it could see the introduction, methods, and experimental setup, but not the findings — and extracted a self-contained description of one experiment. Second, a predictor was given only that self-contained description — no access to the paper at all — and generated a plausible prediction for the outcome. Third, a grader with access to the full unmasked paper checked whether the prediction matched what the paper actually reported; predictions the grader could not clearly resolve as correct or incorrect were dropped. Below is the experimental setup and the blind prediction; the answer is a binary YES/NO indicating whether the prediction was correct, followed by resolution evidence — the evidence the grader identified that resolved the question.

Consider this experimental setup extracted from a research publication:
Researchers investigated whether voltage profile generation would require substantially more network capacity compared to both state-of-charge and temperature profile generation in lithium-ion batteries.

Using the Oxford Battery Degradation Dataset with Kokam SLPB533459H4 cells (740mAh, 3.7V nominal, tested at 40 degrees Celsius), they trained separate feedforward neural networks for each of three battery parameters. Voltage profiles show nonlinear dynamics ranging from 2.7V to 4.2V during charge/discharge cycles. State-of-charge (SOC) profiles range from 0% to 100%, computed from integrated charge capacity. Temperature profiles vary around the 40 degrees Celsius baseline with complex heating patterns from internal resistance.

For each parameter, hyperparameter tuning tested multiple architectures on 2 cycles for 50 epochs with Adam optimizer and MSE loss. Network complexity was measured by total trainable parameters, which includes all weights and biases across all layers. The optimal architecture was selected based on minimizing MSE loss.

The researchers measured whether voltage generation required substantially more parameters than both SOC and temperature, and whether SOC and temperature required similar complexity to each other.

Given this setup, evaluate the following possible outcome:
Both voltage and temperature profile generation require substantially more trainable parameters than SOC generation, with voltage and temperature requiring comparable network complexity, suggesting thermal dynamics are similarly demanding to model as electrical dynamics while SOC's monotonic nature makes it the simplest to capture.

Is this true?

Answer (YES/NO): NO